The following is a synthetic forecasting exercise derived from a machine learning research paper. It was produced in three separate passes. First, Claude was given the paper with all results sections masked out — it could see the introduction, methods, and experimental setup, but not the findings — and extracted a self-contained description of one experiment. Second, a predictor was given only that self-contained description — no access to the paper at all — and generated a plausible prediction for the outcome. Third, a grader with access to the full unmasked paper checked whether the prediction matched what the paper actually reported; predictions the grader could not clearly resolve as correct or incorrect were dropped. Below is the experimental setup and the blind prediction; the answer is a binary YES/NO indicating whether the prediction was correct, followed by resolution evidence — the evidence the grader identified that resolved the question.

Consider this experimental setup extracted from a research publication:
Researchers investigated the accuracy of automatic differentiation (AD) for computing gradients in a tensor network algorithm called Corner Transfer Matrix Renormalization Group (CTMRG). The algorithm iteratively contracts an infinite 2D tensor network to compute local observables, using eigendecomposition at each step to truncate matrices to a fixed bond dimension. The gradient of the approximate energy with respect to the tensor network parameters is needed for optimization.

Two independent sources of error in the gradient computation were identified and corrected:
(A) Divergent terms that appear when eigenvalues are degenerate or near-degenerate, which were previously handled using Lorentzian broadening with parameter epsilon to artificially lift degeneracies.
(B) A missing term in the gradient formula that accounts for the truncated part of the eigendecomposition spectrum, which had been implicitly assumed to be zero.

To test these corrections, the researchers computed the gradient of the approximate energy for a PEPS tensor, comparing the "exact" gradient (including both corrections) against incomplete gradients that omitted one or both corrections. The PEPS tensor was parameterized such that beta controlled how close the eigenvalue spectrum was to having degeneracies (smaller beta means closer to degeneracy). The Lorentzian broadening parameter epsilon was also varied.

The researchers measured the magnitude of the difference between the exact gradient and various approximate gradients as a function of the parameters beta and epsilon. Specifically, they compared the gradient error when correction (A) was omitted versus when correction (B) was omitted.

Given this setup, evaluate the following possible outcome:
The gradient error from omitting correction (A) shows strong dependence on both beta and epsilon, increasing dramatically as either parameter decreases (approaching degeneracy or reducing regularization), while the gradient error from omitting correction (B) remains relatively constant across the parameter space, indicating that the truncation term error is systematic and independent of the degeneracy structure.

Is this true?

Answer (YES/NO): NO